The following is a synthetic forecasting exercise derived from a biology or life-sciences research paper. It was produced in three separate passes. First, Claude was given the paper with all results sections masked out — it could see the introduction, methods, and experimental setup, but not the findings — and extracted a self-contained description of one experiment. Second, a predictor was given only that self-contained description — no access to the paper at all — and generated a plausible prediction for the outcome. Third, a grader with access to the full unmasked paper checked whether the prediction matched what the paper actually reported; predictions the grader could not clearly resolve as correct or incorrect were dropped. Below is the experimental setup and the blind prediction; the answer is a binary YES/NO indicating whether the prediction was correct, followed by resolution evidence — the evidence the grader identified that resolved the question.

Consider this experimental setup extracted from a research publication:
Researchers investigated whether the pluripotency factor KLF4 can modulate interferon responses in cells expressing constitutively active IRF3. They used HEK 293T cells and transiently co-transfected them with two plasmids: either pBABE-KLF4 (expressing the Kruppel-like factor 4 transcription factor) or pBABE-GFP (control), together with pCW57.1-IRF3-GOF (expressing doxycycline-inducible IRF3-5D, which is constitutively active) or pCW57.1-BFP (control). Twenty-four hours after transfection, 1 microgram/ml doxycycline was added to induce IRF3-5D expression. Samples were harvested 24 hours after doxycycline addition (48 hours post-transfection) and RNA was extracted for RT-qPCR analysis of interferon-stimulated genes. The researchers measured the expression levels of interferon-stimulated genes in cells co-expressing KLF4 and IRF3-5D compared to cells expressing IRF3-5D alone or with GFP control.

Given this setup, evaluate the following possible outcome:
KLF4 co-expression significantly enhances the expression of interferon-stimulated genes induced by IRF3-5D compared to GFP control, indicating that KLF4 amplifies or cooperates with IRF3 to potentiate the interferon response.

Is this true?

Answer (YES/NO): NO